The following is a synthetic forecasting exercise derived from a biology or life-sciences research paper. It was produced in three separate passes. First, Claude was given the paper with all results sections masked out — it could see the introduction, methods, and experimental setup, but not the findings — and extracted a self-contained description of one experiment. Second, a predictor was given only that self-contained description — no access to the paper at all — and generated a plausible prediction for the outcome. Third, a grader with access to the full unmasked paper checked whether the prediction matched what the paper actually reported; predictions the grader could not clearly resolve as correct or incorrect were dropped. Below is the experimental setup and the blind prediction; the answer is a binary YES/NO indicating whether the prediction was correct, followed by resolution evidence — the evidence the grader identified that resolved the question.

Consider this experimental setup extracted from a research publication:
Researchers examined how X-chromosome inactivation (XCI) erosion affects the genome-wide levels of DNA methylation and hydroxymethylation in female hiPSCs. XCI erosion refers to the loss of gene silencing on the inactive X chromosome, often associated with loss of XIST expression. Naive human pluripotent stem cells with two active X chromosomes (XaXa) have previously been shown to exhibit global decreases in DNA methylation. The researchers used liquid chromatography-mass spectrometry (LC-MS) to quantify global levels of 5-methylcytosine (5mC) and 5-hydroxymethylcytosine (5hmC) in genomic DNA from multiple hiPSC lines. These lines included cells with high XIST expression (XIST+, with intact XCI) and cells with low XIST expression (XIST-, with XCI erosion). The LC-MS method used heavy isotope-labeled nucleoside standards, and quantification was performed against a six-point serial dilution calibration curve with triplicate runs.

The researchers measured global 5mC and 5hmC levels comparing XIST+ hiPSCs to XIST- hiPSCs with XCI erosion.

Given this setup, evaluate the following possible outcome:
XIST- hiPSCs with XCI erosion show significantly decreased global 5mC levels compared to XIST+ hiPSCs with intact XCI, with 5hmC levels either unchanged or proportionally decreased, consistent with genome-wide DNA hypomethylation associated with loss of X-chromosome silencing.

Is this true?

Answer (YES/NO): NO